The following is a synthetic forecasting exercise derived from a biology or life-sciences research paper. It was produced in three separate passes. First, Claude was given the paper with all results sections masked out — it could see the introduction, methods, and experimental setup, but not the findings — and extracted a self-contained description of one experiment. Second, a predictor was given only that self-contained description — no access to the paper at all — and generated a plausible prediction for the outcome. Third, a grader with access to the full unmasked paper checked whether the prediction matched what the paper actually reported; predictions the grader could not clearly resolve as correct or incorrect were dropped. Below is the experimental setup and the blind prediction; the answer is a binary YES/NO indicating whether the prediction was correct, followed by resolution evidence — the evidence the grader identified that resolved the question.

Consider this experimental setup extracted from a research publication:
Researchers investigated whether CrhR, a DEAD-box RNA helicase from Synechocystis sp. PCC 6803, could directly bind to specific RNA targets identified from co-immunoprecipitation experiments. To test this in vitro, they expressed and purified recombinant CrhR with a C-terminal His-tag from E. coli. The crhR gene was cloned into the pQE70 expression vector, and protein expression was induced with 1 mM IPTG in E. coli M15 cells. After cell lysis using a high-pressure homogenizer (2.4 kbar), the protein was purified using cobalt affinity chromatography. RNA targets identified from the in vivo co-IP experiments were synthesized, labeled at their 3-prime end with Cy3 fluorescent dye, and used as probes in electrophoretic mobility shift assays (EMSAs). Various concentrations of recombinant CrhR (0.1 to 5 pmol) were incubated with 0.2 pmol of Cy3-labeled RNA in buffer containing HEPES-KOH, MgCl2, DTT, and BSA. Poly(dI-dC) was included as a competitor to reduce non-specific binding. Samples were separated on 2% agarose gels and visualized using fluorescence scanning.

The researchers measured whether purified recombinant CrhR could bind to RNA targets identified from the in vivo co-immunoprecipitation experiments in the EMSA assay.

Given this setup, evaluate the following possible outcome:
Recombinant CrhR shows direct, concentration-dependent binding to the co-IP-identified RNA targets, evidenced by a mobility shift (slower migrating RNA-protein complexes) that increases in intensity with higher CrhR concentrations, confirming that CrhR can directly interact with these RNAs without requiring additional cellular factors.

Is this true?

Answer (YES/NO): YES